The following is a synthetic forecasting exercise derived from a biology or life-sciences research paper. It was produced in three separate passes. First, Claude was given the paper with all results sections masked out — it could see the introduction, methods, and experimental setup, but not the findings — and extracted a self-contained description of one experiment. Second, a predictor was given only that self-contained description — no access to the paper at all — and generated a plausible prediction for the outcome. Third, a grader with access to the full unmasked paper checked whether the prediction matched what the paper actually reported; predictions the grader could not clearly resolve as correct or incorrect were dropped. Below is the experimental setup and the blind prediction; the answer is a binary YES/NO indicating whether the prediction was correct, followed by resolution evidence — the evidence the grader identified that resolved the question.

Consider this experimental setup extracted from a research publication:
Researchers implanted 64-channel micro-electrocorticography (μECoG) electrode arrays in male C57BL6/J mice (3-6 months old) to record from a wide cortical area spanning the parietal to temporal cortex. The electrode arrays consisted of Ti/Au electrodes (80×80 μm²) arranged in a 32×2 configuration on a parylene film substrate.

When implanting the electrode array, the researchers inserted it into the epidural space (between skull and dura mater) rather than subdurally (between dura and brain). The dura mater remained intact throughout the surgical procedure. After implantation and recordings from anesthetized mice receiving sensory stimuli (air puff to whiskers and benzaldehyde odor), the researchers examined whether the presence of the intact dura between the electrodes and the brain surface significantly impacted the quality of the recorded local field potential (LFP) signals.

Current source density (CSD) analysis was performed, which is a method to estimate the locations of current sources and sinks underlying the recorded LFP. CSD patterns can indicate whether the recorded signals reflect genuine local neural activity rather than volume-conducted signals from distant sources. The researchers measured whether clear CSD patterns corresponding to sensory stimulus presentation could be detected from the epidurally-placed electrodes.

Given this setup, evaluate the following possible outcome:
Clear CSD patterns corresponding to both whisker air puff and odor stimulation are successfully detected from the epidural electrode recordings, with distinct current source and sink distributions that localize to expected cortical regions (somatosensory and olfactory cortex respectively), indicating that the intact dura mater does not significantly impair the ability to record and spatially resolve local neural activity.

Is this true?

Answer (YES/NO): NO